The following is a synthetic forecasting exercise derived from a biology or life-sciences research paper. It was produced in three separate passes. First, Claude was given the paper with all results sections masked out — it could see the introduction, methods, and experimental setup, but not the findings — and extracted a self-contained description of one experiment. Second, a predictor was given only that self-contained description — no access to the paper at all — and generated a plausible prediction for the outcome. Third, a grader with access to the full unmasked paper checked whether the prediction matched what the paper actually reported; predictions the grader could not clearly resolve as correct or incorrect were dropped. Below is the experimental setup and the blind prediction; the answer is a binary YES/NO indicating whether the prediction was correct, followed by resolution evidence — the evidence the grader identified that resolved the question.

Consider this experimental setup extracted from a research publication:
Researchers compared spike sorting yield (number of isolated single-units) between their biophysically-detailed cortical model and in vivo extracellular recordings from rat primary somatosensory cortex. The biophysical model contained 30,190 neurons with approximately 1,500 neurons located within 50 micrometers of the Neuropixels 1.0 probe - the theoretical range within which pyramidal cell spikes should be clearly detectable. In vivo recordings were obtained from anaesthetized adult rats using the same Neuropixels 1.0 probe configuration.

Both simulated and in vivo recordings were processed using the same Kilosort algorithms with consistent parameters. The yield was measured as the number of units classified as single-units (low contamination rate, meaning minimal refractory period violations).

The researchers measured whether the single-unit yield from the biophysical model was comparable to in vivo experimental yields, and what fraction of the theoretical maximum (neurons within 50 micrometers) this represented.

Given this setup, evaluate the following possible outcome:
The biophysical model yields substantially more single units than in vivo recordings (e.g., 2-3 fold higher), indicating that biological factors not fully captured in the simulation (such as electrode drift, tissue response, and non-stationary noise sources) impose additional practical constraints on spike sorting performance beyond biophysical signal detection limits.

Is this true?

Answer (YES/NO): YES